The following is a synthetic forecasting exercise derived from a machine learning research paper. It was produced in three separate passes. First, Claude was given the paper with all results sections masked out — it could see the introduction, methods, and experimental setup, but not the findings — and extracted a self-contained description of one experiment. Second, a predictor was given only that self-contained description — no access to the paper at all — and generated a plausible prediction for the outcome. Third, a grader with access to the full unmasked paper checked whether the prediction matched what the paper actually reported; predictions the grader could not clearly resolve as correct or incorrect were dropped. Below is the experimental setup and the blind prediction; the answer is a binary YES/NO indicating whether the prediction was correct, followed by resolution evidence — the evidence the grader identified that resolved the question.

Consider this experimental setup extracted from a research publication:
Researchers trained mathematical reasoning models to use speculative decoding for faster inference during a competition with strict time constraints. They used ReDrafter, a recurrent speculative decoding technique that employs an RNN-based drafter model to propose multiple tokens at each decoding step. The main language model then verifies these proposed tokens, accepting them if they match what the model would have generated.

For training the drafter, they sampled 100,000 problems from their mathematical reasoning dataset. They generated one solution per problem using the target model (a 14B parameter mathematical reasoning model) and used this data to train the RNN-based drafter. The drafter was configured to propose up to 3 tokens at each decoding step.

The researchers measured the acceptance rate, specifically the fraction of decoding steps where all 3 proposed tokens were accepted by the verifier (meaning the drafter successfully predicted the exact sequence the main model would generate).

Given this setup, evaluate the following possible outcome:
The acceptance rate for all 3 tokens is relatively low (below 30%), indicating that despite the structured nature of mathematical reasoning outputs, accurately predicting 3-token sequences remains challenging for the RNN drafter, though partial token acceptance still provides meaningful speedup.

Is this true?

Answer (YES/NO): NO